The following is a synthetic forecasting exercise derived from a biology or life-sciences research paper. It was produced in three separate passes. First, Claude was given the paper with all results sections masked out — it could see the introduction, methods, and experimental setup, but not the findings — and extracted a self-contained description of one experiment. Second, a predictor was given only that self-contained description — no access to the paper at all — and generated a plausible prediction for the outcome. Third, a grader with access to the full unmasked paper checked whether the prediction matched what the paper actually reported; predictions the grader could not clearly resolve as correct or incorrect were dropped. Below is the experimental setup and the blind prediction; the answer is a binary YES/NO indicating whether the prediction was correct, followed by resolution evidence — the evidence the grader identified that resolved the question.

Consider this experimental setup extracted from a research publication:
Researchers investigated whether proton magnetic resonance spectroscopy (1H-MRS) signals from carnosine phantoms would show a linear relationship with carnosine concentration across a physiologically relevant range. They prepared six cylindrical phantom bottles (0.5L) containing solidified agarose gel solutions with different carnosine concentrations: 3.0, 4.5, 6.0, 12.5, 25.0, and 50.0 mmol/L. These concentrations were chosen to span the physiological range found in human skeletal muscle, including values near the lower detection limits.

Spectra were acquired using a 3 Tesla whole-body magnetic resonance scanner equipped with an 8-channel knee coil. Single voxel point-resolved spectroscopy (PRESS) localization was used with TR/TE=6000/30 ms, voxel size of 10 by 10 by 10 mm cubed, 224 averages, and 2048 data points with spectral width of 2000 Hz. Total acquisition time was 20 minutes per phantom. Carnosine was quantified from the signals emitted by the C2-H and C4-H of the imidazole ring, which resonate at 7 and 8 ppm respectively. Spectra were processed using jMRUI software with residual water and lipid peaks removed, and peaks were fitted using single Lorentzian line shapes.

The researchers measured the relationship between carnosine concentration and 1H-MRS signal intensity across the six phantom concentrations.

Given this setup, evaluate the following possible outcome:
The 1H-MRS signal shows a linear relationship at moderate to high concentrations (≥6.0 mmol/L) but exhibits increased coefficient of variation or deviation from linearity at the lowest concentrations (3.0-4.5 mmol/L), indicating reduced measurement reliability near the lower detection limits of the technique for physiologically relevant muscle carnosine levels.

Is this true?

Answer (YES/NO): NO